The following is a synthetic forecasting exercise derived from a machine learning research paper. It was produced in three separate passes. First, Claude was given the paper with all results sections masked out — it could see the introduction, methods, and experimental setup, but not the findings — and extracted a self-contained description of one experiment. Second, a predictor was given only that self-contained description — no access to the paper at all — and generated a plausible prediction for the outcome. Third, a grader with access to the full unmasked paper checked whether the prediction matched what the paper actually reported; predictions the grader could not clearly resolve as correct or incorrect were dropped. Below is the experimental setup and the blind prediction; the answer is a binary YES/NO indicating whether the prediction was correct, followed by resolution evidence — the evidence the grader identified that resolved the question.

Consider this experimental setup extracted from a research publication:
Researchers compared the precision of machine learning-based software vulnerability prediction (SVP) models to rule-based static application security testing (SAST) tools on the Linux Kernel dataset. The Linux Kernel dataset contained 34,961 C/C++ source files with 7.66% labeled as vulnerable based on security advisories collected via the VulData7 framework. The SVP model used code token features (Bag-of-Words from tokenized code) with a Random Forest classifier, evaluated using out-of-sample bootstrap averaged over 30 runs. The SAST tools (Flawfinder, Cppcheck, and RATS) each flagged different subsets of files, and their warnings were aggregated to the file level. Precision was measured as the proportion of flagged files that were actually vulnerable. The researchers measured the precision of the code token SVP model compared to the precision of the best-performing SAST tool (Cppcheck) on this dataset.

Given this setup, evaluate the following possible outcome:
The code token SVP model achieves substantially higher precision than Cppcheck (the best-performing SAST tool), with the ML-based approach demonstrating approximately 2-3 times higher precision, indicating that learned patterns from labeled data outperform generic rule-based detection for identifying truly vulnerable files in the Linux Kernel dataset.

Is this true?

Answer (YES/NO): NO